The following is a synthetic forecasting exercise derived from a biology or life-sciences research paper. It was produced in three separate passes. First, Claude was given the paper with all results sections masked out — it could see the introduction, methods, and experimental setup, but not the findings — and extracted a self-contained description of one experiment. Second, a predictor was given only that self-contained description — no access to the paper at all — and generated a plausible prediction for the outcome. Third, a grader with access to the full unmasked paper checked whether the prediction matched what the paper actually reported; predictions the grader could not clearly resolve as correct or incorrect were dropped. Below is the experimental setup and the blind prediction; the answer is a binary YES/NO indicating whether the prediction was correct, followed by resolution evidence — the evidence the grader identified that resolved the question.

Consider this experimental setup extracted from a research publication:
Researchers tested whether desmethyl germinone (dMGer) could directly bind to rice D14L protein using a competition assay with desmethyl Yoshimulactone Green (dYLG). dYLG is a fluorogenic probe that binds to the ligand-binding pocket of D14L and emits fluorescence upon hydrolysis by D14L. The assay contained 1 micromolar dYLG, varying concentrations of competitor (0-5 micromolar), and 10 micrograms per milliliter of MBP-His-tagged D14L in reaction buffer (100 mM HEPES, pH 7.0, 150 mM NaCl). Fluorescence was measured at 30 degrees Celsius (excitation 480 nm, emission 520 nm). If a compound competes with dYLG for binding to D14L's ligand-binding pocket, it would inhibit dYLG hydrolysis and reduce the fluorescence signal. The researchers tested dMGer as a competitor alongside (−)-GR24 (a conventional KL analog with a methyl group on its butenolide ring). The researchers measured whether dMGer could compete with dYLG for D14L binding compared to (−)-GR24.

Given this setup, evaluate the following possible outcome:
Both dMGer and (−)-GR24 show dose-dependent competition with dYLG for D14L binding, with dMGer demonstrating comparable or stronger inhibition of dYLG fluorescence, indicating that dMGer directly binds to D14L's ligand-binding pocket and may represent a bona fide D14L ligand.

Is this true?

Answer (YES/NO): NO